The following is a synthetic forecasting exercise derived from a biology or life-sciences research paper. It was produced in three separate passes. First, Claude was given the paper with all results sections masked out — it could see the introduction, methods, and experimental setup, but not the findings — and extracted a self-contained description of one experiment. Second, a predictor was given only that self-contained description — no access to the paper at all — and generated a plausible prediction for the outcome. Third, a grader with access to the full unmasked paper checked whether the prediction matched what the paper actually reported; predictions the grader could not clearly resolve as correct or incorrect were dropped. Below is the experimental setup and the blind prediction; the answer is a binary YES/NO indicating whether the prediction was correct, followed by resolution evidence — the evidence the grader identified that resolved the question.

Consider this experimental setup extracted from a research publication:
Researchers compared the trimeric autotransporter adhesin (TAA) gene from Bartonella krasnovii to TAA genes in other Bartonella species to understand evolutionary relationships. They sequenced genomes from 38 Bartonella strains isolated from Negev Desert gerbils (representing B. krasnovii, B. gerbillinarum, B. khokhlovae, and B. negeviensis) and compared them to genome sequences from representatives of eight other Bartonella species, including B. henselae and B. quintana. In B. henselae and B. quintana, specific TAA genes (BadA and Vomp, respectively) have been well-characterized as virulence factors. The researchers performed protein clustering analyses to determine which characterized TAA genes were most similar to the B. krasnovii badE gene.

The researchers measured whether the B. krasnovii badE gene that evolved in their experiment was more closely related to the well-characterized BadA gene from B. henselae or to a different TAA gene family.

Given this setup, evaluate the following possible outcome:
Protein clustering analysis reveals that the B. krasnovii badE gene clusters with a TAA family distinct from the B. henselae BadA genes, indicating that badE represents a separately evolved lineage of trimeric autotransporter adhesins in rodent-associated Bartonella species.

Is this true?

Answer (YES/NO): YES